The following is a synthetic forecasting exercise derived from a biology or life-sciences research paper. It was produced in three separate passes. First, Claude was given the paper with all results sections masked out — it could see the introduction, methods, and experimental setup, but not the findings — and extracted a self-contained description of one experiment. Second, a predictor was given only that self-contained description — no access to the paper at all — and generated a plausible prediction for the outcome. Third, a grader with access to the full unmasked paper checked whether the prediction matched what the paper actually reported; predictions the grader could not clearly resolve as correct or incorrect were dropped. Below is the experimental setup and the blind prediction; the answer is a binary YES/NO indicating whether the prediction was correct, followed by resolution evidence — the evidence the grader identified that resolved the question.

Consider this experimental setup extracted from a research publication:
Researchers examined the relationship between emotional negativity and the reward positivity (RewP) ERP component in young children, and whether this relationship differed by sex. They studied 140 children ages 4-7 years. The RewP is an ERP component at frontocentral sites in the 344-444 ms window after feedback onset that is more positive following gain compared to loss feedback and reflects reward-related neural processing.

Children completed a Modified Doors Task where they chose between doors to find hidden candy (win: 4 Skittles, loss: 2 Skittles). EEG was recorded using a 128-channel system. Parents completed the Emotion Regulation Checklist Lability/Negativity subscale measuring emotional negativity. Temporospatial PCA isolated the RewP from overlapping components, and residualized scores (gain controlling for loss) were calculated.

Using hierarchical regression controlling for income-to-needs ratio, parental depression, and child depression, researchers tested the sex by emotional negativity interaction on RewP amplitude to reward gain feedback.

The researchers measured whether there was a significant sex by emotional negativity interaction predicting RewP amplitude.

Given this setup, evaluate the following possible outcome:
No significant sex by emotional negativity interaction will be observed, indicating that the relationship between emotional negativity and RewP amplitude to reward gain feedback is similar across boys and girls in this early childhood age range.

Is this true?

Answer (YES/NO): YES